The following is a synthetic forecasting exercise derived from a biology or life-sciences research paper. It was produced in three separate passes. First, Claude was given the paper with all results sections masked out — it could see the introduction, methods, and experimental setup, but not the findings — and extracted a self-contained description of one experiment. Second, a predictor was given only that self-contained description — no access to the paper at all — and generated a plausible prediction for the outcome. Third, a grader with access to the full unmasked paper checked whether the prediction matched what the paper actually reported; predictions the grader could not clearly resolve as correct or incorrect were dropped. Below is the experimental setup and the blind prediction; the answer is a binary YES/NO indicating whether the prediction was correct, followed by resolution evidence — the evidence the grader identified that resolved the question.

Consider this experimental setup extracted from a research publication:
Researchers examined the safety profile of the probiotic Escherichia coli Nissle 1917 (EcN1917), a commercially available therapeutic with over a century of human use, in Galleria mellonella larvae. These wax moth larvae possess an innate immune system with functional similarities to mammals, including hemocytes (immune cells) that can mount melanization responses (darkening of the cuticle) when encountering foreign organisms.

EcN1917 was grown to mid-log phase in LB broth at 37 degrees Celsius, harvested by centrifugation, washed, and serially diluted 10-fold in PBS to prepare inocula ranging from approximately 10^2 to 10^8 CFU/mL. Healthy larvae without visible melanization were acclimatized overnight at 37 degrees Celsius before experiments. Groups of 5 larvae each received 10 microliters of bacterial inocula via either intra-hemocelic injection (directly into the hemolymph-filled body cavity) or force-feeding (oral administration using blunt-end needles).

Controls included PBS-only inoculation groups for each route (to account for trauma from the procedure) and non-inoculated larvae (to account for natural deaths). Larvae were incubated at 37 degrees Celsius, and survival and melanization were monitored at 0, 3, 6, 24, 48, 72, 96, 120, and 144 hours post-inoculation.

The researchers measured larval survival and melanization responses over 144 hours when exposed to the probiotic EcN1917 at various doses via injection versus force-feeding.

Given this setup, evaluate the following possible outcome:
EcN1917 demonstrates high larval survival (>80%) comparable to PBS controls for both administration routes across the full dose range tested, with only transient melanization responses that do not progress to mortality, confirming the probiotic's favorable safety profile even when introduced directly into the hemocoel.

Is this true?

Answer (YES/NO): NO